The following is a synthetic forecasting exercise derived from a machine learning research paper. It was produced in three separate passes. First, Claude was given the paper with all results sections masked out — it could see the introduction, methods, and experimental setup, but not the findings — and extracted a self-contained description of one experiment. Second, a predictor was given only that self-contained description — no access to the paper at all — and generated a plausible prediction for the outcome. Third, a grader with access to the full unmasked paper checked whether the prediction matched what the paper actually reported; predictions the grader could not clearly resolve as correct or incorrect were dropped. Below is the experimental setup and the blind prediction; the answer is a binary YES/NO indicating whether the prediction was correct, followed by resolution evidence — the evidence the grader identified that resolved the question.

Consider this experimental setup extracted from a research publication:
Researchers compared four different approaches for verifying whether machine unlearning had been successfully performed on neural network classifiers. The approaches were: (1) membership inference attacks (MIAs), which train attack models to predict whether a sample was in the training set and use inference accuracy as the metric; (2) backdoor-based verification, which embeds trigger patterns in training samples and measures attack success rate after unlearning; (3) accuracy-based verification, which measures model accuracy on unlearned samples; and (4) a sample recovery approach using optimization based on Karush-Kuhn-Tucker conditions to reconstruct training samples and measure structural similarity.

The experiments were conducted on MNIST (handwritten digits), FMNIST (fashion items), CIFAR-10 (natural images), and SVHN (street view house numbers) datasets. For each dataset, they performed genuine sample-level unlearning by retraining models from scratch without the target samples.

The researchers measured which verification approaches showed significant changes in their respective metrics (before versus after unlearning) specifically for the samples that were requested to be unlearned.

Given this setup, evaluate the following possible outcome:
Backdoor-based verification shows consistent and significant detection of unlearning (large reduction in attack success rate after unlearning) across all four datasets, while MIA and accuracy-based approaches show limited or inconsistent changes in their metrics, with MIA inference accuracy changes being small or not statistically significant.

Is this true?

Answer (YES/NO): YES